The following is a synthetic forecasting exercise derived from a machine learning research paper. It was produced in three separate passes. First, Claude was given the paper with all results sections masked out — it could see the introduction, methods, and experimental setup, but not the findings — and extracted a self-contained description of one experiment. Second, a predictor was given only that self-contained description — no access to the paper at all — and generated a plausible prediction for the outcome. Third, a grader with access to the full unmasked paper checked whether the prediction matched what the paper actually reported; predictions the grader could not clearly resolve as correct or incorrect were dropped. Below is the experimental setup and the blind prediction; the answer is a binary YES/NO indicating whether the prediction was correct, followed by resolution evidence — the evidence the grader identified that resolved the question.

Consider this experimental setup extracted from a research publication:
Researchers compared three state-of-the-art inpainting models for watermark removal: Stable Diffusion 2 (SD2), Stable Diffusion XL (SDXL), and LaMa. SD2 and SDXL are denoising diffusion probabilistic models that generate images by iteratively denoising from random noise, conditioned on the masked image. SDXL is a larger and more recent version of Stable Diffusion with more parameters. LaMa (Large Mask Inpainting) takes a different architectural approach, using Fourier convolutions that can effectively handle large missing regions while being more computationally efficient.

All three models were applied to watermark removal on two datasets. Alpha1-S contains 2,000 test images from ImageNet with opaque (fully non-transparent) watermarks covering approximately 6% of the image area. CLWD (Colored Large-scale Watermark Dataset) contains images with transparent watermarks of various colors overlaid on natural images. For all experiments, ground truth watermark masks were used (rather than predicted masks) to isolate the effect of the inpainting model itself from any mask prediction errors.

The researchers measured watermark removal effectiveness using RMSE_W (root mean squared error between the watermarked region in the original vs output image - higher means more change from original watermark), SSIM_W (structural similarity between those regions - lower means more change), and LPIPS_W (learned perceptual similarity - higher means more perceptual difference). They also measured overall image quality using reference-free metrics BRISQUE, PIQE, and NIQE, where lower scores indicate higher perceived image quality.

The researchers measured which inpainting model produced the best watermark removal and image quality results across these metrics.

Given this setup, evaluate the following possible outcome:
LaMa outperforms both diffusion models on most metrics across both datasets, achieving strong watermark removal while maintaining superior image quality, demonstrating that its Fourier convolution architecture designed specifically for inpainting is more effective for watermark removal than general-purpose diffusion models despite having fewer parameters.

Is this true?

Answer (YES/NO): NO